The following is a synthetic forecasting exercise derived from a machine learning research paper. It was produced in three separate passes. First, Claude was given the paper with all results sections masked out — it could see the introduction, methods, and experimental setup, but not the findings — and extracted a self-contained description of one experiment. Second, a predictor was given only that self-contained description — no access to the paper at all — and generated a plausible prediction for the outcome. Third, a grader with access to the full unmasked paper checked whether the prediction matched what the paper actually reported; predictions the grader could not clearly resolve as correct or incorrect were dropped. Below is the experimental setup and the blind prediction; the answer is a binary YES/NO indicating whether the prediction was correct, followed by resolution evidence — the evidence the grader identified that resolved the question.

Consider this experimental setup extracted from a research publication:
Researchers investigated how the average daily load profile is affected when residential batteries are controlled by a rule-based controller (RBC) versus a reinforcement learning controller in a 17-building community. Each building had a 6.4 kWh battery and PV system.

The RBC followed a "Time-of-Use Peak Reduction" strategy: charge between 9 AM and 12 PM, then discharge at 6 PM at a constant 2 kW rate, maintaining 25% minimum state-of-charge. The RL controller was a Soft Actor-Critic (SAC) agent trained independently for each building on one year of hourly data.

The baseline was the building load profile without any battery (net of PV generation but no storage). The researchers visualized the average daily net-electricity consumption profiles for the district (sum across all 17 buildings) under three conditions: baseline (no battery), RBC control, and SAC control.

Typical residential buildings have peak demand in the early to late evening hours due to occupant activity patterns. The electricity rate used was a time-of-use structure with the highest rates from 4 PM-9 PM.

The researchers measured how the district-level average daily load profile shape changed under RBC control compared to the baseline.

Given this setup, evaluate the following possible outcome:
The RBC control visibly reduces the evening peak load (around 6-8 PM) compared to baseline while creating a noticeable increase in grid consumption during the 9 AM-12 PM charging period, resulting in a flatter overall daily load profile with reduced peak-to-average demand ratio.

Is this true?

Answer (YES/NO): NO